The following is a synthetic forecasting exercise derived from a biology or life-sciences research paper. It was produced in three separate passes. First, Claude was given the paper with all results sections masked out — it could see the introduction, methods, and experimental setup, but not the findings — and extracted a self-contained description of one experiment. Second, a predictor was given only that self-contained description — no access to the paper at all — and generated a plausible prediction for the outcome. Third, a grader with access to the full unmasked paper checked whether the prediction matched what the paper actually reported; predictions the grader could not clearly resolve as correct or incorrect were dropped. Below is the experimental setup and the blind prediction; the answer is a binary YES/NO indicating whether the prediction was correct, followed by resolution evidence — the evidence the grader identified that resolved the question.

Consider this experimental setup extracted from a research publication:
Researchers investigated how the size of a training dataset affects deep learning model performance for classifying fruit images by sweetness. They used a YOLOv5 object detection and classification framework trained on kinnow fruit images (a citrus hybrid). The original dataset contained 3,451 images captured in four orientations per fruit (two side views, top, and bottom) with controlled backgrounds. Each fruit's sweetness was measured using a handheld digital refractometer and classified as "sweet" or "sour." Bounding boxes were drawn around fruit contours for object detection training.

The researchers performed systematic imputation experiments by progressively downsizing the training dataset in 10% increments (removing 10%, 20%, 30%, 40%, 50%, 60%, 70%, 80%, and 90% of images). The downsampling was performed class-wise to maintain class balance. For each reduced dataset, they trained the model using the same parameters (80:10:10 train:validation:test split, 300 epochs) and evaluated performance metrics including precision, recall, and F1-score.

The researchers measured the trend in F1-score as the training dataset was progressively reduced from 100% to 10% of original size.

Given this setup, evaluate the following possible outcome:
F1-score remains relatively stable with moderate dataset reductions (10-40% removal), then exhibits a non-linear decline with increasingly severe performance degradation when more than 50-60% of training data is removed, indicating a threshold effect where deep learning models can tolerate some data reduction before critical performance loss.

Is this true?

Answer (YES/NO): NO